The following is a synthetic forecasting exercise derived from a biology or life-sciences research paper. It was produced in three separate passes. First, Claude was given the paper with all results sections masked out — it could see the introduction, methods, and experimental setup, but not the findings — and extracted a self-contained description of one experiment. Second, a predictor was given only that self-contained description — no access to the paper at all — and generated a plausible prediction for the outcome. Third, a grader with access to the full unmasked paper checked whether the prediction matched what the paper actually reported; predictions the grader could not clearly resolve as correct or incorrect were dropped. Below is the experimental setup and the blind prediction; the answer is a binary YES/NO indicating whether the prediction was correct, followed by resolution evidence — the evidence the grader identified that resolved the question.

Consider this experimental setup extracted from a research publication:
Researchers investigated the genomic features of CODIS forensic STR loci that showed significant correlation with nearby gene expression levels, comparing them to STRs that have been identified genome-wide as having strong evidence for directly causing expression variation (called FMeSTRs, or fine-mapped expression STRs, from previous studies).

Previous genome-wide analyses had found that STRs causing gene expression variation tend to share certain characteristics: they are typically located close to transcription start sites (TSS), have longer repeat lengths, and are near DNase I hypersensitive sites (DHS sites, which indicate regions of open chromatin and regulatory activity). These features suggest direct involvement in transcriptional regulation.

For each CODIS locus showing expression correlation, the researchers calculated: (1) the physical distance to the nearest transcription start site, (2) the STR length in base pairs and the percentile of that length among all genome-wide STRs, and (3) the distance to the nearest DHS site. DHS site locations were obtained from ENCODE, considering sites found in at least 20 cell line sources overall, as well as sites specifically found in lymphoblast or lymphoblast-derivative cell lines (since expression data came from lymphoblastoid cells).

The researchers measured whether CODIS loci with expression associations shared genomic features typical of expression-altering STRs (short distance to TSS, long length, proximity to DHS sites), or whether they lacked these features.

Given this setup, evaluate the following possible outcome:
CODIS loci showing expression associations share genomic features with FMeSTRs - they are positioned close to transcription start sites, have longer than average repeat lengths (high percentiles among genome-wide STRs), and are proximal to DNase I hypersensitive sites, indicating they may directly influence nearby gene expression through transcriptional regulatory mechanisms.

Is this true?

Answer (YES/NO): NO